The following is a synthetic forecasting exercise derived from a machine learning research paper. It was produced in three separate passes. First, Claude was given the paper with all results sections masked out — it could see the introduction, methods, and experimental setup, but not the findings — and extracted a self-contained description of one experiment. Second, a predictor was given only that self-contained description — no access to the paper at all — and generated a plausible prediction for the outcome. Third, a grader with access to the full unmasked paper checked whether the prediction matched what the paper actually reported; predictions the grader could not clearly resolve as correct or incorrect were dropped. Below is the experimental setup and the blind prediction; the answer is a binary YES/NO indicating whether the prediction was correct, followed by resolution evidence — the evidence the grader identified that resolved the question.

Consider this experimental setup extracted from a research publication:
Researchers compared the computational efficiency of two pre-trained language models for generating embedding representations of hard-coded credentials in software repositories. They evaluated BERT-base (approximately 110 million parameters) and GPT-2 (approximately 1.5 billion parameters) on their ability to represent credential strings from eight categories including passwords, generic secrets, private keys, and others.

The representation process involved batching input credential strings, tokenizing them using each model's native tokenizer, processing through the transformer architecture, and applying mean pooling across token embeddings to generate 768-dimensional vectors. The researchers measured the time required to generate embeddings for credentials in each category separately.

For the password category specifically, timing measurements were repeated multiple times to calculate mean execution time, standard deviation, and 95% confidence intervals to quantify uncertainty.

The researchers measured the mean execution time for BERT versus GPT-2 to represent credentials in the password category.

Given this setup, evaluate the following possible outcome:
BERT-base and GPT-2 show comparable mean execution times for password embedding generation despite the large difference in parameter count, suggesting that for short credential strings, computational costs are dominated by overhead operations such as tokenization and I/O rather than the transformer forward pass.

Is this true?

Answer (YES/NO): NO